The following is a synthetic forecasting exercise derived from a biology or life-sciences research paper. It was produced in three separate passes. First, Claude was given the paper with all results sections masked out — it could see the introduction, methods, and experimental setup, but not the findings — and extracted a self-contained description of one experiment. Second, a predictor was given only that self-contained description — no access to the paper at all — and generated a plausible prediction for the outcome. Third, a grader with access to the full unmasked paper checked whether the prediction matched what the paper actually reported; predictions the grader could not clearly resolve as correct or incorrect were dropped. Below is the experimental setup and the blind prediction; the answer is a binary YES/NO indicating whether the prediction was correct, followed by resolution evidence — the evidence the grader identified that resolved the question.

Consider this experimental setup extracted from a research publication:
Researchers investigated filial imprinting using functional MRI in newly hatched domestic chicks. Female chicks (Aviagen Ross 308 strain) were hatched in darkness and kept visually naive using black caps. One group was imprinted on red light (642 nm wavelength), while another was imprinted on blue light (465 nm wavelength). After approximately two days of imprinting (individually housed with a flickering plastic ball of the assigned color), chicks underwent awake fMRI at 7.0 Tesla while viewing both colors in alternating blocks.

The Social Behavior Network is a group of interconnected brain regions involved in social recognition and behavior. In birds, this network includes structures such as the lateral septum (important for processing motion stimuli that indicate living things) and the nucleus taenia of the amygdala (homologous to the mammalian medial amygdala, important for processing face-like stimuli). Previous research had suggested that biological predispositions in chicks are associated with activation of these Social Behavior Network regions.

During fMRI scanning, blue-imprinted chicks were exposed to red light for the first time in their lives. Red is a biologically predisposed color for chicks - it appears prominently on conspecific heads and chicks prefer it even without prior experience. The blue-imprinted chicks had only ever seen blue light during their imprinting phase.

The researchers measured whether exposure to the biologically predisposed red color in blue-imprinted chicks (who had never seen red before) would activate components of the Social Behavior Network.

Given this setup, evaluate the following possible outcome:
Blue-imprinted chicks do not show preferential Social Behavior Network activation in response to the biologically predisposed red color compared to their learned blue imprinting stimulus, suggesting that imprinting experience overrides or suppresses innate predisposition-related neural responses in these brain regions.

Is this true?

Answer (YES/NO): NO